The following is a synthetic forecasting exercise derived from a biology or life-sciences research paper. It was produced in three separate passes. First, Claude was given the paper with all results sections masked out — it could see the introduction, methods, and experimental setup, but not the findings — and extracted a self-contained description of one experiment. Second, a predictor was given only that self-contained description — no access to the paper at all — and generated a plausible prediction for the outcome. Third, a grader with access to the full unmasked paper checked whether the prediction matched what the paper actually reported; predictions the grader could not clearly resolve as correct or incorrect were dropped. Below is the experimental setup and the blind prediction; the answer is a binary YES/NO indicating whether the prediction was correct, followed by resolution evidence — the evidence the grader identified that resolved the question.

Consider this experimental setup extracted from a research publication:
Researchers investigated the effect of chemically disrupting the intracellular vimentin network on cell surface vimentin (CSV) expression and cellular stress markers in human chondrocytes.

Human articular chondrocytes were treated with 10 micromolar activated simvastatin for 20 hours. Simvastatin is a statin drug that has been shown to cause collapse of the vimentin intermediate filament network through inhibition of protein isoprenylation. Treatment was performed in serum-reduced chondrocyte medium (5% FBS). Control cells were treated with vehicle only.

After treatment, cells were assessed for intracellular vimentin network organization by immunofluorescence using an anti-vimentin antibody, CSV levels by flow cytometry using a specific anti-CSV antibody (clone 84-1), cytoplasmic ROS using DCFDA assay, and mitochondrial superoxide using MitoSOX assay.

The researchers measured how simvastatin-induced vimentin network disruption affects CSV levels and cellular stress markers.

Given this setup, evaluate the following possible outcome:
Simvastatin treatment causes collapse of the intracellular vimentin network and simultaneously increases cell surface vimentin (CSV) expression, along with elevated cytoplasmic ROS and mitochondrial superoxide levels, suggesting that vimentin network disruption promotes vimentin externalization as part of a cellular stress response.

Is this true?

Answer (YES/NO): YES